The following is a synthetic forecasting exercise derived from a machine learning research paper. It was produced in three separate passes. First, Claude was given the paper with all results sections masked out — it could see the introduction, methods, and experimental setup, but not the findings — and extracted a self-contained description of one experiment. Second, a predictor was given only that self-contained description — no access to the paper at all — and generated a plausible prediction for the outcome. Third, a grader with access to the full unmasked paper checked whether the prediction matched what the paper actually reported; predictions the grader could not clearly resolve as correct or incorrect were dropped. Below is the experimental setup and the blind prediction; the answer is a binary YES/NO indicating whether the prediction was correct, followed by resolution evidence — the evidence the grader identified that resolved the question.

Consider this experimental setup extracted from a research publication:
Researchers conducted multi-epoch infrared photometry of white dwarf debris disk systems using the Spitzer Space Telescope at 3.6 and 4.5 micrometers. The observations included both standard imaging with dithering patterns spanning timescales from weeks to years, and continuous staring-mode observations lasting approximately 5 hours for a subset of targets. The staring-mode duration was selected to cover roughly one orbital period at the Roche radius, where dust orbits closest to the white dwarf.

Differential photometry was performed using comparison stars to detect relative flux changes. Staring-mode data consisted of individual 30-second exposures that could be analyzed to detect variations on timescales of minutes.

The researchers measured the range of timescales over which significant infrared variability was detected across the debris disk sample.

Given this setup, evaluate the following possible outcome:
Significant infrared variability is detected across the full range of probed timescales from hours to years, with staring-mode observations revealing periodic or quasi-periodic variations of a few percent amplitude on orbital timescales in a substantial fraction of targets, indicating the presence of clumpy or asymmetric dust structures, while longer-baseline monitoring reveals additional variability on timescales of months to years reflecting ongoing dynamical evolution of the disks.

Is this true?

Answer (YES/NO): NO